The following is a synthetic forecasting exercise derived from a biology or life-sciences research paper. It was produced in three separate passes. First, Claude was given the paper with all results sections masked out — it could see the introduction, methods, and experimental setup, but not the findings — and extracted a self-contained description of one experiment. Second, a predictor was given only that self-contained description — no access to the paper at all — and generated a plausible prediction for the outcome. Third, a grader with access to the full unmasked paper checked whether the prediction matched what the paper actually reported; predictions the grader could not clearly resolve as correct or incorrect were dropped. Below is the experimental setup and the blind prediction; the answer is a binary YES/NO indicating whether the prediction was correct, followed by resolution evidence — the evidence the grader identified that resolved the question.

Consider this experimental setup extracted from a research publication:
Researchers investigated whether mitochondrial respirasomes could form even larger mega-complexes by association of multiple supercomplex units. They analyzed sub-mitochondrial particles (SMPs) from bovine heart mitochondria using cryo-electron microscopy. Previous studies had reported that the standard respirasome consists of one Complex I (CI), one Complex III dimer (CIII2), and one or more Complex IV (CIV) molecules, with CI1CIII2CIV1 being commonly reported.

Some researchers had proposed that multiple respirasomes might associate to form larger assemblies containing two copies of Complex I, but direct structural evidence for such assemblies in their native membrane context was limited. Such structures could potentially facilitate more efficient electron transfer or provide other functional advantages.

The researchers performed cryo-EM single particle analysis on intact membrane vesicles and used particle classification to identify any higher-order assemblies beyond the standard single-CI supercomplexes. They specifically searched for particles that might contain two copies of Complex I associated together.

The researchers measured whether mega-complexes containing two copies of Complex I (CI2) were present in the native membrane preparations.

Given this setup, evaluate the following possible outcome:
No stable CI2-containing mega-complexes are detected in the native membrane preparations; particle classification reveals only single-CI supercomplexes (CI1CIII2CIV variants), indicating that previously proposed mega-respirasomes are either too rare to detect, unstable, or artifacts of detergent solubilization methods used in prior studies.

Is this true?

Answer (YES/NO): NO